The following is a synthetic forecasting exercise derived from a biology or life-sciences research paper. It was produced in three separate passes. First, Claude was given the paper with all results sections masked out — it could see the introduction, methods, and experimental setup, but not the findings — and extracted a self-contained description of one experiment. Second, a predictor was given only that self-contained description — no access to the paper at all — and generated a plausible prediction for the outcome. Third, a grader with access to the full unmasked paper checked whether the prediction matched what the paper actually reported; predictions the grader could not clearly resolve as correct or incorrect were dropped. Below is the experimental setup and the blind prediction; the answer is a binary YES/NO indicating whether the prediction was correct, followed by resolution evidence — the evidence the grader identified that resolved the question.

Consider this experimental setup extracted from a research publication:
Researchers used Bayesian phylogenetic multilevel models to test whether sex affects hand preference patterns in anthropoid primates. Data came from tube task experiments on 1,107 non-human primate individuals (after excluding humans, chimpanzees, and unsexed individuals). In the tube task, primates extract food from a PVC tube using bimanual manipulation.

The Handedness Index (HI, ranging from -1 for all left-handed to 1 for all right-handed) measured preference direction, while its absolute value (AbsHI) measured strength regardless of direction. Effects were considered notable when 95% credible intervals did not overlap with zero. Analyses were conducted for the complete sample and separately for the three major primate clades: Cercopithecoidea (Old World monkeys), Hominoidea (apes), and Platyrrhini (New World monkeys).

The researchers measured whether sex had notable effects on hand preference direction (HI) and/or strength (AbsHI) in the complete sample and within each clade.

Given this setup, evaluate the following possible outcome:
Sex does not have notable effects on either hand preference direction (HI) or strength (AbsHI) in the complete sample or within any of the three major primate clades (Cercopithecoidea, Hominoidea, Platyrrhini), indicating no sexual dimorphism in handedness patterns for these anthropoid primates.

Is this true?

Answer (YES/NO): YES